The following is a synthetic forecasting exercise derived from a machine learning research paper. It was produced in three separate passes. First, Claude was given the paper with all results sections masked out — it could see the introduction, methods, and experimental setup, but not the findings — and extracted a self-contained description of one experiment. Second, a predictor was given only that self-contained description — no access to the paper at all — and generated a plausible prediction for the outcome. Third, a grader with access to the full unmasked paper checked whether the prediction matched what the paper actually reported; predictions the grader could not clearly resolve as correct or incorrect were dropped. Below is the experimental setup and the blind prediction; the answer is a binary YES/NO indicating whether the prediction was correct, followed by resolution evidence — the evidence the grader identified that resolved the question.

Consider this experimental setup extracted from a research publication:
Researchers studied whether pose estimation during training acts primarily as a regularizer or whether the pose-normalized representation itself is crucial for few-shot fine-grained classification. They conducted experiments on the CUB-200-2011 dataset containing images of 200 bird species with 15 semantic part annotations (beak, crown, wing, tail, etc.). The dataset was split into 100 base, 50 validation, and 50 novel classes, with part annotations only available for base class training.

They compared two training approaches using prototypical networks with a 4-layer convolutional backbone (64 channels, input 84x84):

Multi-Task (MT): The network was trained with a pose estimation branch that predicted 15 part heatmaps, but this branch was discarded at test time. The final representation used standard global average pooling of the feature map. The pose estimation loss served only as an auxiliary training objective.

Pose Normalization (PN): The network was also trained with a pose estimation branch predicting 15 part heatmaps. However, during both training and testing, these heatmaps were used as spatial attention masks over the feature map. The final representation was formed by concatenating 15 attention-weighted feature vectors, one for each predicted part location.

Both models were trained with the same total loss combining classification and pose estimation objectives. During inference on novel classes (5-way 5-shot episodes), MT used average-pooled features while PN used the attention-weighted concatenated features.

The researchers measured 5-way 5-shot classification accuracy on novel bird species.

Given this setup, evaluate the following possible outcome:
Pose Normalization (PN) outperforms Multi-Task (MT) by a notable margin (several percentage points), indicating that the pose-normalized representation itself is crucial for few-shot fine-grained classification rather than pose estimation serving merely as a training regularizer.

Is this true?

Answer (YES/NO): YES